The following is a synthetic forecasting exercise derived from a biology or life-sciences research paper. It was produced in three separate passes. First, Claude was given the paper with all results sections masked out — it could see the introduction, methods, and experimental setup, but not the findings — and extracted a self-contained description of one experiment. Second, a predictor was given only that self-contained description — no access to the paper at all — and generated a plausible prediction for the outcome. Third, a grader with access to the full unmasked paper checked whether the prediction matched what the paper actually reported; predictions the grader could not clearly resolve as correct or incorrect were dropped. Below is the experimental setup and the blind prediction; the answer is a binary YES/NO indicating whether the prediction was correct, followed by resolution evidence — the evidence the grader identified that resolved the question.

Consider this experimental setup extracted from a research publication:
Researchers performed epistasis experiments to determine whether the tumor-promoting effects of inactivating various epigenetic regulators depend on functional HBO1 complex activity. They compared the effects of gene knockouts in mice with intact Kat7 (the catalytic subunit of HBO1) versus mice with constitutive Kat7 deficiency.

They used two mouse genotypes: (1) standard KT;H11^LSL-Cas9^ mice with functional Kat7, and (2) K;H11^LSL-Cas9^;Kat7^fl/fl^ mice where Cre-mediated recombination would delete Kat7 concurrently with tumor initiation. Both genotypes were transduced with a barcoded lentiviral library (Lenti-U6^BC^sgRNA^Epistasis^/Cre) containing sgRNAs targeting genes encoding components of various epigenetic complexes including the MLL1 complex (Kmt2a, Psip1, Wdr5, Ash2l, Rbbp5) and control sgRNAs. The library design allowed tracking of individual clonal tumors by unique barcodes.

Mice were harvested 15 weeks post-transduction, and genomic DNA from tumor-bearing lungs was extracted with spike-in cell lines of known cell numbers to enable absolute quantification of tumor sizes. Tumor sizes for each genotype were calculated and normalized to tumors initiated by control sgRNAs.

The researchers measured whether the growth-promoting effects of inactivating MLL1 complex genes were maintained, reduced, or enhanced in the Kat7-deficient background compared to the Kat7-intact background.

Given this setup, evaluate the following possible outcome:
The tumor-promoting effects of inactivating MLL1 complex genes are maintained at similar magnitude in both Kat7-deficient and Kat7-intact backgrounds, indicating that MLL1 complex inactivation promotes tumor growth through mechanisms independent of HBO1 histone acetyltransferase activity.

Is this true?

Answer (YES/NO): NO